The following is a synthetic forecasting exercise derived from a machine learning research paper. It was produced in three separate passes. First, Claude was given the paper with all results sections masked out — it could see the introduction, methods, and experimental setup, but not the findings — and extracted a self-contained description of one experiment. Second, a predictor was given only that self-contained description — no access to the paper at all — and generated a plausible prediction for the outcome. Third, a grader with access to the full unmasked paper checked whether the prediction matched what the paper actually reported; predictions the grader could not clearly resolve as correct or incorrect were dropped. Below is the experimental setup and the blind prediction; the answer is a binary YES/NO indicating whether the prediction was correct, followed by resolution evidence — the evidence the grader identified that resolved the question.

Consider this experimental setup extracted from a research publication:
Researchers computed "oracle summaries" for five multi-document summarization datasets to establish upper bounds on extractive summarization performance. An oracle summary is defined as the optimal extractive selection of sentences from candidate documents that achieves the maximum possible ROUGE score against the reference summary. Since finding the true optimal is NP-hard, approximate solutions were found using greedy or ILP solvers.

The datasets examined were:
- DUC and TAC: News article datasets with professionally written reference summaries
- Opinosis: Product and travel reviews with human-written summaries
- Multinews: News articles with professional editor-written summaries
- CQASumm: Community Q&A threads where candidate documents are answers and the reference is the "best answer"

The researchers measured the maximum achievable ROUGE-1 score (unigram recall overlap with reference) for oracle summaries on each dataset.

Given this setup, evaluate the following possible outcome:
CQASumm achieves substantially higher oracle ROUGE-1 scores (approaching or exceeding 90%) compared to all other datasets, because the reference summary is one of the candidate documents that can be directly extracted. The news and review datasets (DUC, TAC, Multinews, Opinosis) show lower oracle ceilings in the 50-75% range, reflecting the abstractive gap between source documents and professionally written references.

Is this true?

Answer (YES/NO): NO